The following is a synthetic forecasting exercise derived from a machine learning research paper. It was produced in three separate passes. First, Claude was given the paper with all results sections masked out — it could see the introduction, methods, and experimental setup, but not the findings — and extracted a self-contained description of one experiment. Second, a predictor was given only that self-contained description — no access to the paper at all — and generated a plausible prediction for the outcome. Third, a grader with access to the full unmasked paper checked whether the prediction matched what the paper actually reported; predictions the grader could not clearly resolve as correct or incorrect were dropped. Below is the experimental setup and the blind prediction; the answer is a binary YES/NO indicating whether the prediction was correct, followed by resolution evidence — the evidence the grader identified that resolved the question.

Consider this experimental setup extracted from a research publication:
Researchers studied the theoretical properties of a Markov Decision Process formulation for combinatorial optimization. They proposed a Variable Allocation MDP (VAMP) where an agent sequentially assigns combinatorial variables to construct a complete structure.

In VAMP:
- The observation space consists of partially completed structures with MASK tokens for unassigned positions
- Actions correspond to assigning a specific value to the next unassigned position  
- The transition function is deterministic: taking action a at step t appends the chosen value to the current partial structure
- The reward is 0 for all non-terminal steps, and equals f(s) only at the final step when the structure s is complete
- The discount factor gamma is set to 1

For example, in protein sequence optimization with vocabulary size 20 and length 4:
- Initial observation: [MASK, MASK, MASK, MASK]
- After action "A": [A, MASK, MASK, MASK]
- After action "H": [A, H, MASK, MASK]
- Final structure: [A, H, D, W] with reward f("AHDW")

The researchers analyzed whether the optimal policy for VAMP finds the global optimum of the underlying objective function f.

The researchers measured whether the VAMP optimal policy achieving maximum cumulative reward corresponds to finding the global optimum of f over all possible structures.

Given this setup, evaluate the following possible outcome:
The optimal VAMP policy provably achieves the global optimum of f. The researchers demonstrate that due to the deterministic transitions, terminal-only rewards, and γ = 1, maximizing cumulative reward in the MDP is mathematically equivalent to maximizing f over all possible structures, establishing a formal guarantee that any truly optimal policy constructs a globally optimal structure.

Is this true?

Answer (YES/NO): YES